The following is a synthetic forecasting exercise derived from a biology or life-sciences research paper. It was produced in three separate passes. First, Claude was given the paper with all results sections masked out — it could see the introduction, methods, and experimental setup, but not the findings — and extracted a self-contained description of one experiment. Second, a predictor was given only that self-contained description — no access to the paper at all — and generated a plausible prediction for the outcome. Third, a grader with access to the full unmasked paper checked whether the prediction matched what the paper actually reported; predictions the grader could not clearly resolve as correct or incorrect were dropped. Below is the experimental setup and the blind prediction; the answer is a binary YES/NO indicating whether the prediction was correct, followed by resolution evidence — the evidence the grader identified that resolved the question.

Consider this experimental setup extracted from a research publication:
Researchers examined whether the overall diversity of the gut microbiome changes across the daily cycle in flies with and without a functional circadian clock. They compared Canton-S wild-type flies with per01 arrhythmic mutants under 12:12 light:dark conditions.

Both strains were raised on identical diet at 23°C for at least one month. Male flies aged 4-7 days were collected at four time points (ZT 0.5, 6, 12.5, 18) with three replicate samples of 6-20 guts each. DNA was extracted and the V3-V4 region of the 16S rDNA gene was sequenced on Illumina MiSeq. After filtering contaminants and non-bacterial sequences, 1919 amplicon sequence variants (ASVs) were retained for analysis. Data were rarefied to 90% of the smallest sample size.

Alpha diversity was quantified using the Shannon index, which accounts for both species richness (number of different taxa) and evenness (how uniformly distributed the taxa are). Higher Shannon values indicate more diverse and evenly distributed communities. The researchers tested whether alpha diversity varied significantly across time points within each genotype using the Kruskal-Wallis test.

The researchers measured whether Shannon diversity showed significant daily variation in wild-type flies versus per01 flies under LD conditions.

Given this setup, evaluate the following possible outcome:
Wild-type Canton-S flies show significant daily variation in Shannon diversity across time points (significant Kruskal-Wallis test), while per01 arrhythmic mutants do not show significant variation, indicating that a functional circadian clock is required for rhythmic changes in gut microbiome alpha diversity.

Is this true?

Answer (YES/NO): NO